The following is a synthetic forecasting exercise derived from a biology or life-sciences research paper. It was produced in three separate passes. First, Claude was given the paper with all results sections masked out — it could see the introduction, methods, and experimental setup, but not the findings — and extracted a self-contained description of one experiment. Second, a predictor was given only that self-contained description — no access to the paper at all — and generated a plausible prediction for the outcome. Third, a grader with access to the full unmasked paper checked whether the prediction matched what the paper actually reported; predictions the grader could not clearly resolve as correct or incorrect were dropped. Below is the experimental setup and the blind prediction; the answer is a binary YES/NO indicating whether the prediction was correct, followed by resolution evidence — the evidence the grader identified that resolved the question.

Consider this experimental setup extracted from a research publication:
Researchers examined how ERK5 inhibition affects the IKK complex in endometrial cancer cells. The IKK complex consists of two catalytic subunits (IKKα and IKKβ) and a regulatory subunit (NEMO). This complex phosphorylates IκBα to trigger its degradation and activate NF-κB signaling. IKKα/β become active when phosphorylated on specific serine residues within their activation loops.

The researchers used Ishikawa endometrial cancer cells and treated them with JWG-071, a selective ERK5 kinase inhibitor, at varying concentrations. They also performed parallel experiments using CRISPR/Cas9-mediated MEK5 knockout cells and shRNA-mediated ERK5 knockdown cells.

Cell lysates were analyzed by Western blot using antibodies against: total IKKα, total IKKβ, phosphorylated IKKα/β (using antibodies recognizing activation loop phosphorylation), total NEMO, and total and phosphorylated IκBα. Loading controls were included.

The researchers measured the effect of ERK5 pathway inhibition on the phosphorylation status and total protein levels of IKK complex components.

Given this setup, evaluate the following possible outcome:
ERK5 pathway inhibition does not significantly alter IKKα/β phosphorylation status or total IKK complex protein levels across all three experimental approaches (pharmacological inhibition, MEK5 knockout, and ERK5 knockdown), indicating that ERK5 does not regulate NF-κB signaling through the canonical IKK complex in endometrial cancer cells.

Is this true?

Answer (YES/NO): NO